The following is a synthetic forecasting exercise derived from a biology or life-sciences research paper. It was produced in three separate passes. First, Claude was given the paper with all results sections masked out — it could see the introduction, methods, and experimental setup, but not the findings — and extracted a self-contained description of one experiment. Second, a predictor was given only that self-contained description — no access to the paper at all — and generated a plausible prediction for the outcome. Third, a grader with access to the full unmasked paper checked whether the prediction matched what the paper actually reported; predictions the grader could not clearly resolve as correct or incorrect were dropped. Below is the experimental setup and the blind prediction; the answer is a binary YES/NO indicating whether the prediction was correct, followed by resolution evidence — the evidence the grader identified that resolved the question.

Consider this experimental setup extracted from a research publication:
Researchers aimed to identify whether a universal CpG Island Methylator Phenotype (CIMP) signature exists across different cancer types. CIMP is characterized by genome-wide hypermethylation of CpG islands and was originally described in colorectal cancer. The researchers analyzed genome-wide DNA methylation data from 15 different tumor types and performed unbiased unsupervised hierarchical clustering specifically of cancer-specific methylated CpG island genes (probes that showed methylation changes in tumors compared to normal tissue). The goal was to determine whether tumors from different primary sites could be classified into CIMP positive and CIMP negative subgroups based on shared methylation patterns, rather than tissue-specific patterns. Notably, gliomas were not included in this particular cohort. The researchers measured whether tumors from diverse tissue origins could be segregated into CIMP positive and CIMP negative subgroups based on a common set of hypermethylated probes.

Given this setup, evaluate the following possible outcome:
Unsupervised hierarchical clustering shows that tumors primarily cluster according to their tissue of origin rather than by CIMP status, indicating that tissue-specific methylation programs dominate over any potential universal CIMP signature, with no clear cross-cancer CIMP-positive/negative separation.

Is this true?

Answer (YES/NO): NO